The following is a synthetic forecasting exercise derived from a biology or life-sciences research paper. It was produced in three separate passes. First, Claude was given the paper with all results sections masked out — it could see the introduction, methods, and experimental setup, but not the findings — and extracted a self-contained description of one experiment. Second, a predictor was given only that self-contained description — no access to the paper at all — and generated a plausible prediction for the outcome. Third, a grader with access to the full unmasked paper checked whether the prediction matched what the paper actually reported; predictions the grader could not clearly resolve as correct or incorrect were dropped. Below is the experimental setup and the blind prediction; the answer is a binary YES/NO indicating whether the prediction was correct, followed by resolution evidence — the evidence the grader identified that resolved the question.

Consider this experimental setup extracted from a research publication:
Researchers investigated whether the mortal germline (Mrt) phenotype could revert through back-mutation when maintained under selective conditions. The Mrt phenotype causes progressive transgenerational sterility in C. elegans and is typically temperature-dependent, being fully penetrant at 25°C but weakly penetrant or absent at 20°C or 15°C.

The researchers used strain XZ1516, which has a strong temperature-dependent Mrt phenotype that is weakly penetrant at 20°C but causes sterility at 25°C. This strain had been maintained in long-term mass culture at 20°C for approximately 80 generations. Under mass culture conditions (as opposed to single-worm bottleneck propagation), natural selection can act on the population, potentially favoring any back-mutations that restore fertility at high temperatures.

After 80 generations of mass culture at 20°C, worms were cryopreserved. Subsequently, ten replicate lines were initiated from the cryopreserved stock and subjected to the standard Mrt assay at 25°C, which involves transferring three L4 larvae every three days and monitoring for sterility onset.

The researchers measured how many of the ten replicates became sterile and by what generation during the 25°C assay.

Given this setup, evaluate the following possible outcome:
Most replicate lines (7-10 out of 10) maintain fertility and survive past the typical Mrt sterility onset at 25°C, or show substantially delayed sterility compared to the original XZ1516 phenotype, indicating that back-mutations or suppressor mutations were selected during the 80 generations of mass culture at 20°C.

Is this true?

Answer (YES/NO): NO